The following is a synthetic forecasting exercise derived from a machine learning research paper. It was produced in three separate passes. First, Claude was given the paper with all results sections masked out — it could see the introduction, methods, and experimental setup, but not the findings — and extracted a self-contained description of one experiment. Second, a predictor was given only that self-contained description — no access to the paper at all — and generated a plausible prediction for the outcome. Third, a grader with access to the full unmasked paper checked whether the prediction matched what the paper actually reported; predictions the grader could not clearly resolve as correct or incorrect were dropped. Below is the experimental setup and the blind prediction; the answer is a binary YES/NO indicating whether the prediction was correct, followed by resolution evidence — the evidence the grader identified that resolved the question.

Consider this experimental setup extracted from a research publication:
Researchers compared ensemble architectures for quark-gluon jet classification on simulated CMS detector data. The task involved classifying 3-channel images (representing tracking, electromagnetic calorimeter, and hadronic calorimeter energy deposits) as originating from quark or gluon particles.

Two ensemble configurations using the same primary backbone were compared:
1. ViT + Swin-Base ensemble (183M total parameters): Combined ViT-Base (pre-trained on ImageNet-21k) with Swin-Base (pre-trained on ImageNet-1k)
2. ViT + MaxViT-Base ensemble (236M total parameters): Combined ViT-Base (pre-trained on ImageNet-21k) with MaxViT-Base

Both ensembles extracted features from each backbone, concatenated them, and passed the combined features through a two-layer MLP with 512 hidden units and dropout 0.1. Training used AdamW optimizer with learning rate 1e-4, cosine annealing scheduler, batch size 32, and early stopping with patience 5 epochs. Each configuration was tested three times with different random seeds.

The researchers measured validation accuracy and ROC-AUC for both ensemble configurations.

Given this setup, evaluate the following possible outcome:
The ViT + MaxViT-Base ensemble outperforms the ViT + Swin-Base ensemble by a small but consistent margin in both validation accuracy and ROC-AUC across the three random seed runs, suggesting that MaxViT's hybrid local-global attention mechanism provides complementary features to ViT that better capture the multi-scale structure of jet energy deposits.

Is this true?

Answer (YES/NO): YES